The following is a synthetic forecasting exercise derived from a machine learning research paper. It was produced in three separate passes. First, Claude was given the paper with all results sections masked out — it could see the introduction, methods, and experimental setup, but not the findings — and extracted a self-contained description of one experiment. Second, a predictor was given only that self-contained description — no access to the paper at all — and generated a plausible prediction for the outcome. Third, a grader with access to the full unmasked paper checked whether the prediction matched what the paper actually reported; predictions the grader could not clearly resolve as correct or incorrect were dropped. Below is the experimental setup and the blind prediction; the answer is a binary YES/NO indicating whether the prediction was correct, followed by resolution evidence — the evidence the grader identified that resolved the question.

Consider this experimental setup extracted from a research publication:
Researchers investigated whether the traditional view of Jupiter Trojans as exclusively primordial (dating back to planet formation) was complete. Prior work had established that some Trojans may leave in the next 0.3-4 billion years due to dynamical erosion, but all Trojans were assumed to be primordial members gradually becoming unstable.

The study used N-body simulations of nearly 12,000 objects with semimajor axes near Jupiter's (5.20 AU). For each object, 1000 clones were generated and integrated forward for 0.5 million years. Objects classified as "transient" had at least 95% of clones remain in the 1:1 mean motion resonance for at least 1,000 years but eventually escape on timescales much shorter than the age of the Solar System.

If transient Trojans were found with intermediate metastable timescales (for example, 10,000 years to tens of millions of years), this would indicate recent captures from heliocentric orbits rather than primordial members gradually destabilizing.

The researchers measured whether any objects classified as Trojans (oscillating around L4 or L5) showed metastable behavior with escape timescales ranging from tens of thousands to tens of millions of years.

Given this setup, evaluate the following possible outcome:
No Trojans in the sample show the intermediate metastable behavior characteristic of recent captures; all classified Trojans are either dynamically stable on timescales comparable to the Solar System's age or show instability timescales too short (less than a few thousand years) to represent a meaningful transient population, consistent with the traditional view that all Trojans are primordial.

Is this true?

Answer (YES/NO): NO